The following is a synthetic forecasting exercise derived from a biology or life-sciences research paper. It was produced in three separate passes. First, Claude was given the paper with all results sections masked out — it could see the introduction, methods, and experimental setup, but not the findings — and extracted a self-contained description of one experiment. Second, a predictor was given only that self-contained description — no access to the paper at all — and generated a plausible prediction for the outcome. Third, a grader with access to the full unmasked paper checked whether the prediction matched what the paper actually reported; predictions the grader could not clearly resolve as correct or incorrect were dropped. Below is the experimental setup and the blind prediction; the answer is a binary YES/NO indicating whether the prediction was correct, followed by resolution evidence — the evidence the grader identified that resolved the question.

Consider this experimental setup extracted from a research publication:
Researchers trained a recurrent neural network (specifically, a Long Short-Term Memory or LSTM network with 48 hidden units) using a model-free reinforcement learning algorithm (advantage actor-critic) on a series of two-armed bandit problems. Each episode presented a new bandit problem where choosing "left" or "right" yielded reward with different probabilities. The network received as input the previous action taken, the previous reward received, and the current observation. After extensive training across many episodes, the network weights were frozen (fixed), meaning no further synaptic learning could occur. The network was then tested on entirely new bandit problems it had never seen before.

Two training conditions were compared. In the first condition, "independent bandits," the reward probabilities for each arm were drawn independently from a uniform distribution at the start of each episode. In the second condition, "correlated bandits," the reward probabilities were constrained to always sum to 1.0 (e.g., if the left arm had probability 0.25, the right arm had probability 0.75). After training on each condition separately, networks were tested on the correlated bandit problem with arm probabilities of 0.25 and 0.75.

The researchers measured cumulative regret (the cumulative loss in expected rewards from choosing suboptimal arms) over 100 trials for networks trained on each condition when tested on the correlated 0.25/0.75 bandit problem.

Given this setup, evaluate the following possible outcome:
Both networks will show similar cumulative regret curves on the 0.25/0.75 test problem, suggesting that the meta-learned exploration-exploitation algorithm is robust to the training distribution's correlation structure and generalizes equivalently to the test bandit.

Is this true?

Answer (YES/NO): NO